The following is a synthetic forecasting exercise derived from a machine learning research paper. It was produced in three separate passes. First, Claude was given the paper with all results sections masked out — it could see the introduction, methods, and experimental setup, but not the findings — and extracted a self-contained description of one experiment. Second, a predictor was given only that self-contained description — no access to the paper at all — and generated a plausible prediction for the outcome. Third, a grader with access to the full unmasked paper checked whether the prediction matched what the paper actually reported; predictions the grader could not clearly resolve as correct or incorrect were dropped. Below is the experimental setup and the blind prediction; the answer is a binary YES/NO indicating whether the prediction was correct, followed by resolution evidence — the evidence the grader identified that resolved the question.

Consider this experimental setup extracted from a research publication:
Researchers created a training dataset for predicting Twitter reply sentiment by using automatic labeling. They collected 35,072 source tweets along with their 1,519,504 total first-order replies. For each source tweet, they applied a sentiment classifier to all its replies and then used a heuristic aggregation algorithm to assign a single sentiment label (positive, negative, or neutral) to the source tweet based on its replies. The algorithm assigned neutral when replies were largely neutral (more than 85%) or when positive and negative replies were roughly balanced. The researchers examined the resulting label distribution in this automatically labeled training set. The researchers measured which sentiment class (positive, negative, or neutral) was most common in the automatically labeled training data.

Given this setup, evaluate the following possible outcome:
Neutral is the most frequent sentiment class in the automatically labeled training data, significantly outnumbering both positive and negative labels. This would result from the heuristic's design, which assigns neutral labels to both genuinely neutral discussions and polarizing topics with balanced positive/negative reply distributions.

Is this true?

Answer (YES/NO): YES